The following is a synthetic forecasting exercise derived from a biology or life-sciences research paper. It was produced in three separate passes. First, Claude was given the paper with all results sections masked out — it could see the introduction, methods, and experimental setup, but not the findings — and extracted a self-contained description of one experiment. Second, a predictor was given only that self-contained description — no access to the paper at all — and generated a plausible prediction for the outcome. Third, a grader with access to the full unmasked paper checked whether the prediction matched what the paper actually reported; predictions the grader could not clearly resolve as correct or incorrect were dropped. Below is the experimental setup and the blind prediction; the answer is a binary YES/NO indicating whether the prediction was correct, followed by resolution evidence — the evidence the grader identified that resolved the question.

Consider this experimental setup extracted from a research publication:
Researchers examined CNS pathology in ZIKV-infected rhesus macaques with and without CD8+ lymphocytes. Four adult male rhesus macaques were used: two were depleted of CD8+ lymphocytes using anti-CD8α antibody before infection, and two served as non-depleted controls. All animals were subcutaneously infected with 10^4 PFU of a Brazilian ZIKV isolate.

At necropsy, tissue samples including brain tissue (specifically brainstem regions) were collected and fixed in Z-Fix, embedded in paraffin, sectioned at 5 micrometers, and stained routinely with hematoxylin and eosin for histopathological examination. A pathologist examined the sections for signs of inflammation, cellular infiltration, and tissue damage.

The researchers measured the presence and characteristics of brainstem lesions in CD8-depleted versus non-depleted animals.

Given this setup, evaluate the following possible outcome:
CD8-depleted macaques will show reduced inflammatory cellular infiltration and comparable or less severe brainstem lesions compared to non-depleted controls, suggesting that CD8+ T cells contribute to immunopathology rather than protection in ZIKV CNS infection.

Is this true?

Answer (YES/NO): NO